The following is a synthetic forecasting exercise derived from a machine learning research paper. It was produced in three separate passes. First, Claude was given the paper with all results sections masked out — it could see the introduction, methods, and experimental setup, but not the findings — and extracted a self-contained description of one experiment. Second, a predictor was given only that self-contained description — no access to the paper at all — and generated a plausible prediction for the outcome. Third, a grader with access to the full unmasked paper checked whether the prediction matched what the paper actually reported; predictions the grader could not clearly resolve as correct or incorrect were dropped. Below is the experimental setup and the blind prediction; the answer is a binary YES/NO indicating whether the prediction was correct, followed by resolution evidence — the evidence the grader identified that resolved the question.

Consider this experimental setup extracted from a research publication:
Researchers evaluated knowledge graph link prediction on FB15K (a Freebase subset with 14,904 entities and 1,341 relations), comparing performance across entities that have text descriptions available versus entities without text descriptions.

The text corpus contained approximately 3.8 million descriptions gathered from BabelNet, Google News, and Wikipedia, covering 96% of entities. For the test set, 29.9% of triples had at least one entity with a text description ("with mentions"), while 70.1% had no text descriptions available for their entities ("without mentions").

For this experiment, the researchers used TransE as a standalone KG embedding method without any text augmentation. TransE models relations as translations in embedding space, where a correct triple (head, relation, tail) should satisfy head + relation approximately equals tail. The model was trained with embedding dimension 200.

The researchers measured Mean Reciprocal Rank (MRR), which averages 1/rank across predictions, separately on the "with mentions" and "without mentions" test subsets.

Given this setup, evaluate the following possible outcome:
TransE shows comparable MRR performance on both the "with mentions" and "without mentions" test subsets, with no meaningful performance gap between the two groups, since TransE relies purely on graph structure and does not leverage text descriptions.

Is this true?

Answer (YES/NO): NO